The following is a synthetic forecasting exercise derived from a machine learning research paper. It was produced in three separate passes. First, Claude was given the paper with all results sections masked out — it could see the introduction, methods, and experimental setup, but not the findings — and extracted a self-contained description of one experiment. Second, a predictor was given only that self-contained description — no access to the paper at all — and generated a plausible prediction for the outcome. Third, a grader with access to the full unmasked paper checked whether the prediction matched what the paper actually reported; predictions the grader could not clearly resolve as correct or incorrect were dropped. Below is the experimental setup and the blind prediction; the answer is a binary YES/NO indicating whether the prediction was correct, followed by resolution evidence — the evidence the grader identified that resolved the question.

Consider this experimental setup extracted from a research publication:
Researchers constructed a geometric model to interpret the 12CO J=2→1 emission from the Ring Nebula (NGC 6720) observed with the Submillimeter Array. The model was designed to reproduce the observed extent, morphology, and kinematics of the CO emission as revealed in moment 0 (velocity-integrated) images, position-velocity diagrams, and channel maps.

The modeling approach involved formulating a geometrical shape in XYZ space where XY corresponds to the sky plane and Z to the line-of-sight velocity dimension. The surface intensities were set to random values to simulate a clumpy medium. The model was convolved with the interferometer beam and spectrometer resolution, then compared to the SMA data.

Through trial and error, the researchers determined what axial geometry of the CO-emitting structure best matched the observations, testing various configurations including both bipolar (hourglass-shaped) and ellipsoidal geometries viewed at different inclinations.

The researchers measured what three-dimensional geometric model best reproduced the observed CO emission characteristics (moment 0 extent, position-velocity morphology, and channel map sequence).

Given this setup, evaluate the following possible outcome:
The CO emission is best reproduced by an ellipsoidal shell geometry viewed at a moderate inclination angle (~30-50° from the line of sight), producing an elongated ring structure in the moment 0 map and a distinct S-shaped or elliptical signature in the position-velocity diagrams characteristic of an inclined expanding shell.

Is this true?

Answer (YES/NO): NO